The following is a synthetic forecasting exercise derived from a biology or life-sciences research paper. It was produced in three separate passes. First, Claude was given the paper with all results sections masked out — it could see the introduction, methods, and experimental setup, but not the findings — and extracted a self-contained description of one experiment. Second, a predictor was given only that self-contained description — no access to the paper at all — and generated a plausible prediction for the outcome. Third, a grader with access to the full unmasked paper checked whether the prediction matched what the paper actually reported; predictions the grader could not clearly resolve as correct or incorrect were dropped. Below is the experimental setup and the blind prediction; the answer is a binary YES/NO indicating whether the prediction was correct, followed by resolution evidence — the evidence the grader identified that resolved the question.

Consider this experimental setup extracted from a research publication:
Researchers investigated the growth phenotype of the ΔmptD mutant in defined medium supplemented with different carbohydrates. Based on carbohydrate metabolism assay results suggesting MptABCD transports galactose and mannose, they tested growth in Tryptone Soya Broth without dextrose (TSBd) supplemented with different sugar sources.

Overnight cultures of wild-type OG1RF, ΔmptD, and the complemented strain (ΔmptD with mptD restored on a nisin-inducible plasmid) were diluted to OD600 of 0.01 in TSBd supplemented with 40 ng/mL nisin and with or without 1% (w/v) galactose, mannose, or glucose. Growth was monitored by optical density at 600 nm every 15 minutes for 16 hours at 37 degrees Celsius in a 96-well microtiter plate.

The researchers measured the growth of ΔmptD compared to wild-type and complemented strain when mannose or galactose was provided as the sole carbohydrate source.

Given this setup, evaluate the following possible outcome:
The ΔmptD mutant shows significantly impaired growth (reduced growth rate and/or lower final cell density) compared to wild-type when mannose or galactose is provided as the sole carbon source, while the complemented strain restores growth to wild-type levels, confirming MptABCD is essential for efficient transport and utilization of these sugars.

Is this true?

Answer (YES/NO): YES